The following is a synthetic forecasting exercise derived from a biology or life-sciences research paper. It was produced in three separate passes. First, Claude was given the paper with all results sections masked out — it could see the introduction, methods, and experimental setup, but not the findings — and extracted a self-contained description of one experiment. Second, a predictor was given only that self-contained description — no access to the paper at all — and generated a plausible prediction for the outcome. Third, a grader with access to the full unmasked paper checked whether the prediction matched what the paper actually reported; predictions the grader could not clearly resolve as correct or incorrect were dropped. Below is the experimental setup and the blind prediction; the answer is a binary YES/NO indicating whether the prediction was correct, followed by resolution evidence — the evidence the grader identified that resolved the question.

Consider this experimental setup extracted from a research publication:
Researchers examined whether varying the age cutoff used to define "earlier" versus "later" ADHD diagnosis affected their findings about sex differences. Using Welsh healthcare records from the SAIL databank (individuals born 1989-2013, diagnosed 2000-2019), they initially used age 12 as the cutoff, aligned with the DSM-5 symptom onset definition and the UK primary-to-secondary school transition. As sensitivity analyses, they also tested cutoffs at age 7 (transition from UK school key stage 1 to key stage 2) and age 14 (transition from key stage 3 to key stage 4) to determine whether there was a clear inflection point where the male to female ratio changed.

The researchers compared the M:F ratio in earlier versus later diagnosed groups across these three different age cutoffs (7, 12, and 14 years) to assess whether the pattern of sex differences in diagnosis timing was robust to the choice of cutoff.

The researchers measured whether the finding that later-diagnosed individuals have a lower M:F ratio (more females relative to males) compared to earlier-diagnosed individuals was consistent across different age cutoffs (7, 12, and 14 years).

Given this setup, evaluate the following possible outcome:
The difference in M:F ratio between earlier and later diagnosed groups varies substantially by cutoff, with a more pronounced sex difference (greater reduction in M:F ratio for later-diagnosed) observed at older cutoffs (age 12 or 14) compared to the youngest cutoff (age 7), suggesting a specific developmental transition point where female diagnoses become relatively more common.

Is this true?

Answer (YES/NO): NO